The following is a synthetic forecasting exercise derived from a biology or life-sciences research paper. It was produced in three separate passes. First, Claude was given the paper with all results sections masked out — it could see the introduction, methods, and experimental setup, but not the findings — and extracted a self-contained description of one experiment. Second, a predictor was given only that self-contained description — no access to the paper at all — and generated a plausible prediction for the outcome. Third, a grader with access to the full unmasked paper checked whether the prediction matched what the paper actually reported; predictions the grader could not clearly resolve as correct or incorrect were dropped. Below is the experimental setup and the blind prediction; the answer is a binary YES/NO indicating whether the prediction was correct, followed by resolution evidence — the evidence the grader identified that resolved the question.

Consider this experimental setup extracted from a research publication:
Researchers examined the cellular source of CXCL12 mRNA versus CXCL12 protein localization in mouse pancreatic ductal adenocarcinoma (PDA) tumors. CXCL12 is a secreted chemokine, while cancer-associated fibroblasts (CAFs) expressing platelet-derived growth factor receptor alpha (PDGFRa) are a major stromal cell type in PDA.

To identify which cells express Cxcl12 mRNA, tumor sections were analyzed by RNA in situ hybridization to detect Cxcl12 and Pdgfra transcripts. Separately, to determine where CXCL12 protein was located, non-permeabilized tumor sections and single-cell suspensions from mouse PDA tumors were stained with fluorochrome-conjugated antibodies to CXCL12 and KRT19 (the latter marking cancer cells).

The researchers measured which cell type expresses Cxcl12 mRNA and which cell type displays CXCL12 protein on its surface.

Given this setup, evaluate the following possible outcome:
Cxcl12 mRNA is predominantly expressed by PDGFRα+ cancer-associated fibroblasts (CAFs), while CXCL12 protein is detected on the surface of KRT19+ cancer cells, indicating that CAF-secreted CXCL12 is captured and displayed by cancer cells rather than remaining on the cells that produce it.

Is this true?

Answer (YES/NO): YES